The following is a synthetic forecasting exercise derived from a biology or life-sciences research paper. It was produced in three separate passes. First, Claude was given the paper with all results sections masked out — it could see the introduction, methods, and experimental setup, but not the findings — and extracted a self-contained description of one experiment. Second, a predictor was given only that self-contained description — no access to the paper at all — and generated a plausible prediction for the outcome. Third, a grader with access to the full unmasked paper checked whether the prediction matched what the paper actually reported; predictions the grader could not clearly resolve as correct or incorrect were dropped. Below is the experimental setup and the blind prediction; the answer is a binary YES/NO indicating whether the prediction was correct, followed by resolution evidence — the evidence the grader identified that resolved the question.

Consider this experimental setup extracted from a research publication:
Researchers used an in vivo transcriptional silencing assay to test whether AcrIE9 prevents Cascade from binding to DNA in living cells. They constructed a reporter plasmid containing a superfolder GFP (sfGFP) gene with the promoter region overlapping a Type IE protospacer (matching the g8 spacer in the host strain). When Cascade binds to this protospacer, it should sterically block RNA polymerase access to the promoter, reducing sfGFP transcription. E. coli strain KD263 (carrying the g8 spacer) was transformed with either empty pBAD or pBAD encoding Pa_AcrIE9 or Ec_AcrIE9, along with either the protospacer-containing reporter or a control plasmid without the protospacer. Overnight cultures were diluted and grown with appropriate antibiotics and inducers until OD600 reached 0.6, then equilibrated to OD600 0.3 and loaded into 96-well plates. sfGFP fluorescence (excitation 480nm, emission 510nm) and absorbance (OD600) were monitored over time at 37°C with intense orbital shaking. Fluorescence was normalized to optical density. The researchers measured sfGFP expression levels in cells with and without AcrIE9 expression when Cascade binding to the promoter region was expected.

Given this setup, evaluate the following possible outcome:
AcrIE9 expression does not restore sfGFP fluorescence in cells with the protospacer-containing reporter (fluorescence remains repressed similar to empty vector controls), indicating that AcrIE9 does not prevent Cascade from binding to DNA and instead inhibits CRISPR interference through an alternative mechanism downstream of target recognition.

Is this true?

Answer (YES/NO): NO